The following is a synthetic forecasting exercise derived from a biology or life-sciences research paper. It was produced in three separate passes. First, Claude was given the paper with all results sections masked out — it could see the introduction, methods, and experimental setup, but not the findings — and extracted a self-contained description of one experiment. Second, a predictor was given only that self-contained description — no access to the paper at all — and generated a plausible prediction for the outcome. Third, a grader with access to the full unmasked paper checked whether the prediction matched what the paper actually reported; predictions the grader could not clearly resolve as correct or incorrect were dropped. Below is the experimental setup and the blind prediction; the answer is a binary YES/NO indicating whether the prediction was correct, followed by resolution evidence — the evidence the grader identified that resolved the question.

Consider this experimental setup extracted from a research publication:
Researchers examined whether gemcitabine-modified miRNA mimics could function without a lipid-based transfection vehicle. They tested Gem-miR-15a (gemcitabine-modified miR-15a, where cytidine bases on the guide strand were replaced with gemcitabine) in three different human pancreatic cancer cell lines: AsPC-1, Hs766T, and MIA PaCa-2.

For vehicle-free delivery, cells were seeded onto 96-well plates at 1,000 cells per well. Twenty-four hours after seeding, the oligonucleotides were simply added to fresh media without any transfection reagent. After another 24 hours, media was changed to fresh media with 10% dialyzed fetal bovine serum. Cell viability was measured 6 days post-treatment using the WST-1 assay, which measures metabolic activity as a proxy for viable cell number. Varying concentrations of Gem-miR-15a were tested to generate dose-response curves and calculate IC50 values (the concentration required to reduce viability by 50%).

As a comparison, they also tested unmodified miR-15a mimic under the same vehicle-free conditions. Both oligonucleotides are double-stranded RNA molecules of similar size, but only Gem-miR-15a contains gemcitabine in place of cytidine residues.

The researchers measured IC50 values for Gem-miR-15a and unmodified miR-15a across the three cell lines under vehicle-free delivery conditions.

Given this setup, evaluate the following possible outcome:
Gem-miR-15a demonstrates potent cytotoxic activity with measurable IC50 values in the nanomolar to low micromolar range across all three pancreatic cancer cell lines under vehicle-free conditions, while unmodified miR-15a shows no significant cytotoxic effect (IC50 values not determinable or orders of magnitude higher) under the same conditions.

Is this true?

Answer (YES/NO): NO